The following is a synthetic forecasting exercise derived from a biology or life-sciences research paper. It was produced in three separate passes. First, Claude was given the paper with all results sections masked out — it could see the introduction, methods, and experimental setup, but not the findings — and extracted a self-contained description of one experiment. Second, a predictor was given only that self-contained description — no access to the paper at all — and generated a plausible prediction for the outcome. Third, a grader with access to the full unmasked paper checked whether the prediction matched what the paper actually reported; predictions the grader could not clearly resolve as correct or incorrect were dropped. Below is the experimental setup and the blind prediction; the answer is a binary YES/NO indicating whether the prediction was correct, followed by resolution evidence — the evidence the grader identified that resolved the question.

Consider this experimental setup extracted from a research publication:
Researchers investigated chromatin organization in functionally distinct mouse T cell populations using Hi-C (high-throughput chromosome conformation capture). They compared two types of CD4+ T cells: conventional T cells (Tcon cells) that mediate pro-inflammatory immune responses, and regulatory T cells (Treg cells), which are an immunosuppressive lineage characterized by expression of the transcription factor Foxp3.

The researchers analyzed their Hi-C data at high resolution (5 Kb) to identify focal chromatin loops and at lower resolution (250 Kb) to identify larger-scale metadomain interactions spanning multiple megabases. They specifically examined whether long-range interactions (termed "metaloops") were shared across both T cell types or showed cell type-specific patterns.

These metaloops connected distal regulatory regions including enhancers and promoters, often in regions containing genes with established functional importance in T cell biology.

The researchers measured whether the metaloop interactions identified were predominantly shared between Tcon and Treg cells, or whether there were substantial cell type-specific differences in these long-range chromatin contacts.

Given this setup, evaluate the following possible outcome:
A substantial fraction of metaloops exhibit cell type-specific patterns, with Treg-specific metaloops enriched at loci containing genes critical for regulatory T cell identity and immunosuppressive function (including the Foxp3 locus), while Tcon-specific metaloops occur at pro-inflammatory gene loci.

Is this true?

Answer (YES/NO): NO